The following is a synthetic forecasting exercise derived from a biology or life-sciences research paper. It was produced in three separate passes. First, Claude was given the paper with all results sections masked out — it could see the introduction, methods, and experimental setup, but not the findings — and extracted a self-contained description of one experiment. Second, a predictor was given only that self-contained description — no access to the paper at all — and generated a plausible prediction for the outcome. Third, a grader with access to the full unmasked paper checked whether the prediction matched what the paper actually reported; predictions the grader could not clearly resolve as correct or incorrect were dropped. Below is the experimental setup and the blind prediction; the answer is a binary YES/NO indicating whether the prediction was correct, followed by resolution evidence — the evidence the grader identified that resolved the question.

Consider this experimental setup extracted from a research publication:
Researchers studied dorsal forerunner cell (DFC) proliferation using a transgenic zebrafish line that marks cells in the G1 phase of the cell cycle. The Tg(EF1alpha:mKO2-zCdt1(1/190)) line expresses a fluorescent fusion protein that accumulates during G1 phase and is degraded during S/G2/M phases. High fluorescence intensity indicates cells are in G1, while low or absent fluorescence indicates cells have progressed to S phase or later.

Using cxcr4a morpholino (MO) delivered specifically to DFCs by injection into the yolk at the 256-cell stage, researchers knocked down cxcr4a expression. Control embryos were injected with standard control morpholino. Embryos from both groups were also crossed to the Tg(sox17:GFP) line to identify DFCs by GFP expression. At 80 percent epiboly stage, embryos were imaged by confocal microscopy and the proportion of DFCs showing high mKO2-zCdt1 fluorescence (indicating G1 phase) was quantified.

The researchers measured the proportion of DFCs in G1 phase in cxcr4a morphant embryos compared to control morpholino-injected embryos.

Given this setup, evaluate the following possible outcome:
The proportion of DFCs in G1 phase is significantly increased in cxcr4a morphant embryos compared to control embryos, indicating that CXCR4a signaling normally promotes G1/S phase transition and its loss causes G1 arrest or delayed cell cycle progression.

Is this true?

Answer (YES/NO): YES